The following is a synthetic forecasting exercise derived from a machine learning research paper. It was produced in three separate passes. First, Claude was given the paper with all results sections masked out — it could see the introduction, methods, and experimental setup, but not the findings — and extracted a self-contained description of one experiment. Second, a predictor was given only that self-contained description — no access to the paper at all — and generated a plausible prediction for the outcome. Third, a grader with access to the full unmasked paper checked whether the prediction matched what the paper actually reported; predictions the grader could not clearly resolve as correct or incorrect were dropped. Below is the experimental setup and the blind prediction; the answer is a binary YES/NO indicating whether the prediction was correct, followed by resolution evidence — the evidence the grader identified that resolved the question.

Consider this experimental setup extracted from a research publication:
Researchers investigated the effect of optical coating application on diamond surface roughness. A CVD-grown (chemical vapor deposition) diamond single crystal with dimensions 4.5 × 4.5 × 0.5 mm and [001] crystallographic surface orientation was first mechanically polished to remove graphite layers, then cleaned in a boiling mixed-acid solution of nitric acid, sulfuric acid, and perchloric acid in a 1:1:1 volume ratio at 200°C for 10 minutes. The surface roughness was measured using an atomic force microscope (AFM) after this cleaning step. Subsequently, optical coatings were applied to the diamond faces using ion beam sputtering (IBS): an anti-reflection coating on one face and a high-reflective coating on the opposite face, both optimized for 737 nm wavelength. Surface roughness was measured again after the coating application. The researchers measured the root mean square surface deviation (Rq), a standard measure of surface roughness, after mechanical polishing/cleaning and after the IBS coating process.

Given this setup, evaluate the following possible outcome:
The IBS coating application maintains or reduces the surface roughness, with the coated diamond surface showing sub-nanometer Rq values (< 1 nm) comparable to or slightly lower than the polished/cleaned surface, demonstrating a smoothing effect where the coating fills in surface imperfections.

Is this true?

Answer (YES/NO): NO